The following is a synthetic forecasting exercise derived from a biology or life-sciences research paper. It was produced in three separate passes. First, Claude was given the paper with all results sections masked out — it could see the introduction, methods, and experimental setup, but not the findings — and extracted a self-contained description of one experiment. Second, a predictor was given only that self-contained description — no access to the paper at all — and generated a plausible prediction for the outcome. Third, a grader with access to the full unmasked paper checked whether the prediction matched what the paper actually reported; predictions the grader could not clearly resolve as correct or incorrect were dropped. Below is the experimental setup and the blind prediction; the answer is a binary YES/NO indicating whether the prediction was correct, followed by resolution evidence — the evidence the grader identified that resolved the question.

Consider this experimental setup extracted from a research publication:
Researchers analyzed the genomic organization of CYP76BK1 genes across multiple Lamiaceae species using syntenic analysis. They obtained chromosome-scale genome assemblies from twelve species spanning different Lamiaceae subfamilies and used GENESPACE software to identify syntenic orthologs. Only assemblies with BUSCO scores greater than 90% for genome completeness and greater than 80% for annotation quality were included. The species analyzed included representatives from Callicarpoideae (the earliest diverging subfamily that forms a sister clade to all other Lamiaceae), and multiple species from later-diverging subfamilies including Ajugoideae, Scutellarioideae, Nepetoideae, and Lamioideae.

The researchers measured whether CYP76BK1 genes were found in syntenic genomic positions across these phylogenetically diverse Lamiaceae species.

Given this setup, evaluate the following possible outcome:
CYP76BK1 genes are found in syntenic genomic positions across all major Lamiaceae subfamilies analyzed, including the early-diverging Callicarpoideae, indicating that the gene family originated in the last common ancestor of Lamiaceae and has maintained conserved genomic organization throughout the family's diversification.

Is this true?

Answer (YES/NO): NO